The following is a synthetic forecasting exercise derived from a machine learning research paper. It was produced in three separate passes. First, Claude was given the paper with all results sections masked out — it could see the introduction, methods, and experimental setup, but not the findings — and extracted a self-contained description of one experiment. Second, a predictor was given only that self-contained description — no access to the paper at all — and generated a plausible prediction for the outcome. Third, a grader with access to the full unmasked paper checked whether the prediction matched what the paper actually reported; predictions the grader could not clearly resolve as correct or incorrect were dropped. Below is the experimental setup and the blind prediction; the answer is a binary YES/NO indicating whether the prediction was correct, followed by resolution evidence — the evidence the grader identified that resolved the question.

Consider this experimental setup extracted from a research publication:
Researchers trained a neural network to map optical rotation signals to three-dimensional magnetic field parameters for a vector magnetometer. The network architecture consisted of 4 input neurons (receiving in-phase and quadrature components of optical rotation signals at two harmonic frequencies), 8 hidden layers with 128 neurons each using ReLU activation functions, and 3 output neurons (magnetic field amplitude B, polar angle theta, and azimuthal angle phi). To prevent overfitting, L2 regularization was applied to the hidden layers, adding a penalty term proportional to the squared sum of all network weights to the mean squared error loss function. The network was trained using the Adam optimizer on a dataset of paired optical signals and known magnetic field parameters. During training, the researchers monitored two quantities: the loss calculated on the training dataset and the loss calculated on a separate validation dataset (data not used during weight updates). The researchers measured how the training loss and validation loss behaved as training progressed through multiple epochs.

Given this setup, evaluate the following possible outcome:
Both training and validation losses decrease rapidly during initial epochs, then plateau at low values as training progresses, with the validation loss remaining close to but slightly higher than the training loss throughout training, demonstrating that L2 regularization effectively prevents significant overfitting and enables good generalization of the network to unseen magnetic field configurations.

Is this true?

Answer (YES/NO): YES